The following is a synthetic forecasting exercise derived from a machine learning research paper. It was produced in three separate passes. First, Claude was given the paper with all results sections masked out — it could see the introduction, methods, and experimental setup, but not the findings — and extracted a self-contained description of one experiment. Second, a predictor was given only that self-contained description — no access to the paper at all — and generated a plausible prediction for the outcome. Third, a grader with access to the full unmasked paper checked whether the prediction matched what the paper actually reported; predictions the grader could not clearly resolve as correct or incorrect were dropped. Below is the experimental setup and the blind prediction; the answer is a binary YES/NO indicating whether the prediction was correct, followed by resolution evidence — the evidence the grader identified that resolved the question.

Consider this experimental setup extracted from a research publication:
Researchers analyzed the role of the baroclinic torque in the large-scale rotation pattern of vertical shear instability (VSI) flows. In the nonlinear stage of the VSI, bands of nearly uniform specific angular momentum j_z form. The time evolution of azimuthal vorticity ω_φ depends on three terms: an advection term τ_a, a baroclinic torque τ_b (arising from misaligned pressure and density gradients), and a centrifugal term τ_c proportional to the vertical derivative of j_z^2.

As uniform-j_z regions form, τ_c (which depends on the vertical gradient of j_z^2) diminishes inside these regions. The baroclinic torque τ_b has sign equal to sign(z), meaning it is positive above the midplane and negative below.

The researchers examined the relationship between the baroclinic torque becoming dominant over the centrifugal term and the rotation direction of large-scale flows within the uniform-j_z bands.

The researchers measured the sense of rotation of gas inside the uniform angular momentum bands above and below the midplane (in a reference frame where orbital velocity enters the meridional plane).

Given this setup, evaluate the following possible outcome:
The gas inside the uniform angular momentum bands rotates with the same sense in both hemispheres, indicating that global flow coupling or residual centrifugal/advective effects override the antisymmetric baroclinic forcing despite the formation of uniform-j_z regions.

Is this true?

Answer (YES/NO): NO